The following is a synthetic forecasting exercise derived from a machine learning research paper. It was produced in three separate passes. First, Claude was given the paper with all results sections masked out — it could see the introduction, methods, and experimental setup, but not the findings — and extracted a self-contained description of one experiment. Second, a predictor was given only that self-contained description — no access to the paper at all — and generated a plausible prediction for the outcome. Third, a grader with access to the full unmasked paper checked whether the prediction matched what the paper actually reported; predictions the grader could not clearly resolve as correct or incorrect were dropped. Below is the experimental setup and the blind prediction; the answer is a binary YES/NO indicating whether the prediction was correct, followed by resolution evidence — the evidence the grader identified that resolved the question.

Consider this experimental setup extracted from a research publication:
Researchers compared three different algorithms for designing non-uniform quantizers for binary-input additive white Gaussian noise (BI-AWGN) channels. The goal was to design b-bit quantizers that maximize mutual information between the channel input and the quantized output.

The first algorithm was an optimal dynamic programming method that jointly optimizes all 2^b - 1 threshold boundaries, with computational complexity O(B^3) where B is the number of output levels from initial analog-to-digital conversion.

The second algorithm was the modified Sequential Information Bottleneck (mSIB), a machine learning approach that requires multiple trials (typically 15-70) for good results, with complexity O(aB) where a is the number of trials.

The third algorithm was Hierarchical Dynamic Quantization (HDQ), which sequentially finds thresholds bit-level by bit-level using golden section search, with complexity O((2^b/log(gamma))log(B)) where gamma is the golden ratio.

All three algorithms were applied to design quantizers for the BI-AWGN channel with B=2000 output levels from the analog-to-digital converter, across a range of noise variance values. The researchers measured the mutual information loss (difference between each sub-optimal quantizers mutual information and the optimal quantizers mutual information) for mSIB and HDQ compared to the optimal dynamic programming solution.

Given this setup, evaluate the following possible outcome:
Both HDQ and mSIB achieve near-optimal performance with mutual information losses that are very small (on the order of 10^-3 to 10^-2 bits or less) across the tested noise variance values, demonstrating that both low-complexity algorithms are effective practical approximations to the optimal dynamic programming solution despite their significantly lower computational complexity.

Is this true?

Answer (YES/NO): YES